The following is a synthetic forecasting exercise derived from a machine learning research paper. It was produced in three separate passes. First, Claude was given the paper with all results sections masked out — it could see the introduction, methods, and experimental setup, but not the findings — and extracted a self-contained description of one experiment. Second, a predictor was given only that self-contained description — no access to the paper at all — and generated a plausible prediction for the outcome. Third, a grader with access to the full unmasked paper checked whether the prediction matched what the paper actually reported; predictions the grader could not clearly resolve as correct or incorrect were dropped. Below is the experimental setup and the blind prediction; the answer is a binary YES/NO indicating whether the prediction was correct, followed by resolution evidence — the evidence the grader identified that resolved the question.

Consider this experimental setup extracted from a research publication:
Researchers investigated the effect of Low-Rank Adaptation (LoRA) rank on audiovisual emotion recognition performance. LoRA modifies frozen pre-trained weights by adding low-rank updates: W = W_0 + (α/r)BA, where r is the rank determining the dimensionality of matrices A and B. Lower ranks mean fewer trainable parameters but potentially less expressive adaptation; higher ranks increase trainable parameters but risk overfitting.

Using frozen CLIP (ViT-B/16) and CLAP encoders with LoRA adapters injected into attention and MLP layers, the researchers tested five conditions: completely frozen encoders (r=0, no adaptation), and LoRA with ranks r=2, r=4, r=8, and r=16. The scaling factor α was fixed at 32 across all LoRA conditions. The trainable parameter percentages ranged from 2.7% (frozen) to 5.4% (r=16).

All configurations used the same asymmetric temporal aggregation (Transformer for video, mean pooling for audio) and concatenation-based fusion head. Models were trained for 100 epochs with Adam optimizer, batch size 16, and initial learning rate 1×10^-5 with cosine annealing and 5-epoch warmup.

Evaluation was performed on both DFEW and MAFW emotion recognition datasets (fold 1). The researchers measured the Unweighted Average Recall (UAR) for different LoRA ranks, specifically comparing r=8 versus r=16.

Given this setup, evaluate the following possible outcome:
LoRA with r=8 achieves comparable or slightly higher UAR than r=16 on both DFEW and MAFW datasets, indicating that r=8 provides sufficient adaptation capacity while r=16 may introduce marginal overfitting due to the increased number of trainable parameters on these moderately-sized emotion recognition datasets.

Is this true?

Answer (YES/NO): YES